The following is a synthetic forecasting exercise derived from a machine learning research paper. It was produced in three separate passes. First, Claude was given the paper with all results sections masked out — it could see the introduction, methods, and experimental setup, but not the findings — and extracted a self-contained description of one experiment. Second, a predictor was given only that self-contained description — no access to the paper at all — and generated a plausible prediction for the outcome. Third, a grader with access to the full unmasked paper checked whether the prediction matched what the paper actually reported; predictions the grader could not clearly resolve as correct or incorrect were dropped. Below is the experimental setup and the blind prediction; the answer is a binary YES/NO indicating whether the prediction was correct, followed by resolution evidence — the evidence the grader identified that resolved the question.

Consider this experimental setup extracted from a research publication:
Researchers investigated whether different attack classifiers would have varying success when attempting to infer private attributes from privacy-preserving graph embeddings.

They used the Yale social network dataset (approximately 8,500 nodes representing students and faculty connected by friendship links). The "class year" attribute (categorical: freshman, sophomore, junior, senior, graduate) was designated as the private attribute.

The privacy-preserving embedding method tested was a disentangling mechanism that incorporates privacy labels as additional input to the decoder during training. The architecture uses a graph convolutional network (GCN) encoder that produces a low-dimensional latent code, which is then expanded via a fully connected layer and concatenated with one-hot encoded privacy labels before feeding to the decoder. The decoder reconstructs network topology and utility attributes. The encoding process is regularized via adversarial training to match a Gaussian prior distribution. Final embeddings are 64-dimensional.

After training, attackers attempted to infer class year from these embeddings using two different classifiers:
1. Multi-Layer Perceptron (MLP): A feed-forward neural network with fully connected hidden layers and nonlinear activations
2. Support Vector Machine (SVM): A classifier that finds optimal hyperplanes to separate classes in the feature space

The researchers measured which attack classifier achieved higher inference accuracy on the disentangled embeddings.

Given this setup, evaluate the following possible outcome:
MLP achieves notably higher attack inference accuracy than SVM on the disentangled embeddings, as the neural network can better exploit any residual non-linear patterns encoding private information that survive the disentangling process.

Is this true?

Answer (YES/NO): NO